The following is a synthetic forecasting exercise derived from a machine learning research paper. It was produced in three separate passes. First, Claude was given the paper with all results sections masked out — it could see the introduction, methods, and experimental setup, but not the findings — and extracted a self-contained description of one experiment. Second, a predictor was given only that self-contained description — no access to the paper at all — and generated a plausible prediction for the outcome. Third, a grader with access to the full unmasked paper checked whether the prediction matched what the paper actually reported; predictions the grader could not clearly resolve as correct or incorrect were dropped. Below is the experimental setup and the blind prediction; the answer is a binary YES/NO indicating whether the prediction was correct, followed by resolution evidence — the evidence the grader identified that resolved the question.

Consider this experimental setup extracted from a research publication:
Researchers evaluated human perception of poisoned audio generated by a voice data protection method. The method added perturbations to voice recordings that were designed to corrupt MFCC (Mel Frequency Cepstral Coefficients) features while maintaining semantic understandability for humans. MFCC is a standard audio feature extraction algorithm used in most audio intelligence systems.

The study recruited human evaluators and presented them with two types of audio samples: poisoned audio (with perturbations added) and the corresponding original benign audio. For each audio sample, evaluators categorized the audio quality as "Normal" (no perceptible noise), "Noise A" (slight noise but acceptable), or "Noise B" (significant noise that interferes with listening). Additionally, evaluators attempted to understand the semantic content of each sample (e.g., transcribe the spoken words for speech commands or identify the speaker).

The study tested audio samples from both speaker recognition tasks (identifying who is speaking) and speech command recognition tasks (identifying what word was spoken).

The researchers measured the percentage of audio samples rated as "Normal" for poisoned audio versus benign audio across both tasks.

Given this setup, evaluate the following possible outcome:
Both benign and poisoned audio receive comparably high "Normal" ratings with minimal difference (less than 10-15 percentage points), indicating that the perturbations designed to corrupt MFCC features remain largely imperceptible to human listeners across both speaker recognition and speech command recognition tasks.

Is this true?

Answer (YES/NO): NO